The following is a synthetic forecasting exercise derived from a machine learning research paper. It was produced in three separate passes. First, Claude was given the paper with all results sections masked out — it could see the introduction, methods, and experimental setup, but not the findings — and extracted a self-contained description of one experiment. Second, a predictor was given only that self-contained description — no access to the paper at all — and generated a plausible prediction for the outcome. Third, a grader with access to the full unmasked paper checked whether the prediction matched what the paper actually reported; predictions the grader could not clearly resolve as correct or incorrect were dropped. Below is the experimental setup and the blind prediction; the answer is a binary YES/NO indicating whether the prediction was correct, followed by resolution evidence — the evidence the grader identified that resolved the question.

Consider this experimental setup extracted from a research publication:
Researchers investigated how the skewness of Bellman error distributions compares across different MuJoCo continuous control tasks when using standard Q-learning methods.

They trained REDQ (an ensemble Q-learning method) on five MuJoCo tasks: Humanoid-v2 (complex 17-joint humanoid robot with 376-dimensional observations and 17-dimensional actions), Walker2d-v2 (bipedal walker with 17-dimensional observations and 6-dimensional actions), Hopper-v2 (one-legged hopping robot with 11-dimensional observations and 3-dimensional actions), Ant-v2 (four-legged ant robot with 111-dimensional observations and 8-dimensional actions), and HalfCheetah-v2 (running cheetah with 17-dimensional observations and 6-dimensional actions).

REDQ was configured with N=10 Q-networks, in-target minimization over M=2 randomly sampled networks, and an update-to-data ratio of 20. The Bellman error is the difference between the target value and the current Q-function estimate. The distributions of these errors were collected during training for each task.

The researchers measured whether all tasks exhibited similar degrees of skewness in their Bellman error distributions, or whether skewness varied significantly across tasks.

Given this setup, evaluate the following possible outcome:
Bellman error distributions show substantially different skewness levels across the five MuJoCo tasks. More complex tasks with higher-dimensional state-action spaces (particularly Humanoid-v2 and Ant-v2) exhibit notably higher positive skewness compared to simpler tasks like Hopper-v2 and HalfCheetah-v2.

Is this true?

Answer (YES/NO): NO